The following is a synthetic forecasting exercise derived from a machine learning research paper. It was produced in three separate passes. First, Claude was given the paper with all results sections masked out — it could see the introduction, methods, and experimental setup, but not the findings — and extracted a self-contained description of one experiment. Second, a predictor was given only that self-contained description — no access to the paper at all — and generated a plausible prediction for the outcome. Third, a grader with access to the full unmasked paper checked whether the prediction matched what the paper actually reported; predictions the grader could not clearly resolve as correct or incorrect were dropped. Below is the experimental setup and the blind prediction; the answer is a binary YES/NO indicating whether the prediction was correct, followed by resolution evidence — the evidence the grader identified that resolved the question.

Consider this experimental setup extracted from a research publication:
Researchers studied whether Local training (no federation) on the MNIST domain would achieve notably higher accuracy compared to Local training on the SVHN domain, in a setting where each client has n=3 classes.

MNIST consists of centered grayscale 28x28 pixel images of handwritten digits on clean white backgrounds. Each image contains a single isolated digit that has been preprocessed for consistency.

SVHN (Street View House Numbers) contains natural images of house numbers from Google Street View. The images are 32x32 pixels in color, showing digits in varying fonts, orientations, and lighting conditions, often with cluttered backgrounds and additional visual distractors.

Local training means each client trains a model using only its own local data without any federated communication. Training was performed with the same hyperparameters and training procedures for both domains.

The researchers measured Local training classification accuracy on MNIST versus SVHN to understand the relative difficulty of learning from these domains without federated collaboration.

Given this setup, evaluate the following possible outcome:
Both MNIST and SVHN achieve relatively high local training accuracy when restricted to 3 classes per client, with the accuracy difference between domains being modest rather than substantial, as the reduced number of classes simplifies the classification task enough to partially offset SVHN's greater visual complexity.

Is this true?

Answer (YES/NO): NO